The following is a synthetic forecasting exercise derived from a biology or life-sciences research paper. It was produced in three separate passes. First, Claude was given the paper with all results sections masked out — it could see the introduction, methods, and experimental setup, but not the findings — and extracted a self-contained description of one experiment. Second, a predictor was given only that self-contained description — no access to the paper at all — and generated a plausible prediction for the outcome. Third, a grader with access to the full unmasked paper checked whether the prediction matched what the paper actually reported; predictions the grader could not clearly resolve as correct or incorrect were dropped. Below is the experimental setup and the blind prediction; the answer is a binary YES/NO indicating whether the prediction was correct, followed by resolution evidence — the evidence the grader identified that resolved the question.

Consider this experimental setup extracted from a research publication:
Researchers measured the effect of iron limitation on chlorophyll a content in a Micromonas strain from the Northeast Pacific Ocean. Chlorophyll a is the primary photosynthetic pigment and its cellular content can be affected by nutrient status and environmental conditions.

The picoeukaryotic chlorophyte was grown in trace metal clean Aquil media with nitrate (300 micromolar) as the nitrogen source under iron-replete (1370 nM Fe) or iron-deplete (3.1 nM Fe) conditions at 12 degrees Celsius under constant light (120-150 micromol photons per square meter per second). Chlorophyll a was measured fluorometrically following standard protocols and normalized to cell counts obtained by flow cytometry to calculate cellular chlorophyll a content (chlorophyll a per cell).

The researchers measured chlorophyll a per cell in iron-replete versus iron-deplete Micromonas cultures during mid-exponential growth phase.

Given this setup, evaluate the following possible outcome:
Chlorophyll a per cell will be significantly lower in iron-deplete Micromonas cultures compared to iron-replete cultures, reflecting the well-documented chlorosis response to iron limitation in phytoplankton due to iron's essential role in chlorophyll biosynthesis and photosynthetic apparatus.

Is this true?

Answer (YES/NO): YES